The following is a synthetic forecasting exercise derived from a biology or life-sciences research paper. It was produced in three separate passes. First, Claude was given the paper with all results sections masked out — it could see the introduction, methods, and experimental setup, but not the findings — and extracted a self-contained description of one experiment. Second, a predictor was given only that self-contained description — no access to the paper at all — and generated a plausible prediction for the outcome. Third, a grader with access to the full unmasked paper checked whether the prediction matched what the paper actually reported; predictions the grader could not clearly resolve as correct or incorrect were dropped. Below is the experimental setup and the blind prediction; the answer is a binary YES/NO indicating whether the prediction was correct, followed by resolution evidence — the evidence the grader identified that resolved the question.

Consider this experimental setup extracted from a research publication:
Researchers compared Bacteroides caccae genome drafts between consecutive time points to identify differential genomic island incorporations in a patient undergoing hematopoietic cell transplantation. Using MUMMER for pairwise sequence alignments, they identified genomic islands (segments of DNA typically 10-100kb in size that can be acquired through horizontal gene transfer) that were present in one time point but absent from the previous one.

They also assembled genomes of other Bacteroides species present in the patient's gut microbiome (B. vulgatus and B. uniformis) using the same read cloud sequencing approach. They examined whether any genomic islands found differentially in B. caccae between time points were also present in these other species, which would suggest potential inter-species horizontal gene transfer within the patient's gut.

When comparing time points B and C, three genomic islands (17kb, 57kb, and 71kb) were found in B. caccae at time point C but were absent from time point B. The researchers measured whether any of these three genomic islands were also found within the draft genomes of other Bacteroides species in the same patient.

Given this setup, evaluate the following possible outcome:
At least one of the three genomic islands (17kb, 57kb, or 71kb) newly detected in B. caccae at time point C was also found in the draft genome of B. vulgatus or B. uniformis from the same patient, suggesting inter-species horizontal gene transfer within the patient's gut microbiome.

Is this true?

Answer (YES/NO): YES